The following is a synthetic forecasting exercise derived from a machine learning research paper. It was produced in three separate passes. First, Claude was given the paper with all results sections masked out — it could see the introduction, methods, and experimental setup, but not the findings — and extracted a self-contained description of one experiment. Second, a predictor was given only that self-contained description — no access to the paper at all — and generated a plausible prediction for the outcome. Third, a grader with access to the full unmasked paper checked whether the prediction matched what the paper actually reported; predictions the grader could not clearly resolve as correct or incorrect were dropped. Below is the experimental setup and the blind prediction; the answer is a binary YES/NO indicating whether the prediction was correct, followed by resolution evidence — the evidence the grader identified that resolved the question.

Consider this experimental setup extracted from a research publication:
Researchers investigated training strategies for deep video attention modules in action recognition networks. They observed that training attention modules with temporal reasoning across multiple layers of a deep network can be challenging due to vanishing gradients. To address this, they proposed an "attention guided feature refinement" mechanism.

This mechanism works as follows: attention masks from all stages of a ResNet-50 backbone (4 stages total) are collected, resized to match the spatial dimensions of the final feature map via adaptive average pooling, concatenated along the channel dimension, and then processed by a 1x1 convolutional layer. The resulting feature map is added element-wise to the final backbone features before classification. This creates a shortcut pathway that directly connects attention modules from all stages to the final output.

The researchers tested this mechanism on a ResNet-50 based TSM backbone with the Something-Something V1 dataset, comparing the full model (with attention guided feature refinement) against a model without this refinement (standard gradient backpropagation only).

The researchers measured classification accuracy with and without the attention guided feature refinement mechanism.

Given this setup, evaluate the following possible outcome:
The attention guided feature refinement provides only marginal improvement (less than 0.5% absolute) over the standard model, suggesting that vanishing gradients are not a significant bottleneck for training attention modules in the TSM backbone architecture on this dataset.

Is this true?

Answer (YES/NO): NO